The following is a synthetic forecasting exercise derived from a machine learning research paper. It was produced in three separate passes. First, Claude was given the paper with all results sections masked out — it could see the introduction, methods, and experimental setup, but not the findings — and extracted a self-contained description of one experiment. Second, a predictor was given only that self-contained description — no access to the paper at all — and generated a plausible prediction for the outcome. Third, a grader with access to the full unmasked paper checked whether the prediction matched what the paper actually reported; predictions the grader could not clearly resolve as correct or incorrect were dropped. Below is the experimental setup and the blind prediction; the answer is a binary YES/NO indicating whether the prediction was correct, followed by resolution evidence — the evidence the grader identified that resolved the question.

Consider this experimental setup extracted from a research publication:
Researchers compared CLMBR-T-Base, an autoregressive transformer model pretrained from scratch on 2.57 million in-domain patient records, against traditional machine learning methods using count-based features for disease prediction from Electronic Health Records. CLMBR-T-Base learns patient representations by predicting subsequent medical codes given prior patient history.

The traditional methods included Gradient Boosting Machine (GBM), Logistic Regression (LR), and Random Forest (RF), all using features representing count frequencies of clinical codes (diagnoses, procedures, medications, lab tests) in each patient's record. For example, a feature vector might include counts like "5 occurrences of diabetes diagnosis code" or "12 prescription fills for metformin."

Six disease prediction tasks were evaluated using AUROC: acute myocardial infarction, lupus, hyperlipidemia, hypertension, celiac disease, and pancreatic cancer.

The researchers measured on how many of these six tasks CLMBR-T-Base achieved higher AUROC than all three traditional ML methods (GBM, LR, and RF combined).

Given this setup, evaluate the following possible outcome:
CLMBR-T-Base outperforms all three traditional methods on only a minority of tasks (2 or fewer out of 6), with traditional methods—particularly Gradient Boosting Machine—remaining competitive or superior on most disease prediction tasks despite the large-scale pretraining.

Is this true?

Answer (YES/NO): YES